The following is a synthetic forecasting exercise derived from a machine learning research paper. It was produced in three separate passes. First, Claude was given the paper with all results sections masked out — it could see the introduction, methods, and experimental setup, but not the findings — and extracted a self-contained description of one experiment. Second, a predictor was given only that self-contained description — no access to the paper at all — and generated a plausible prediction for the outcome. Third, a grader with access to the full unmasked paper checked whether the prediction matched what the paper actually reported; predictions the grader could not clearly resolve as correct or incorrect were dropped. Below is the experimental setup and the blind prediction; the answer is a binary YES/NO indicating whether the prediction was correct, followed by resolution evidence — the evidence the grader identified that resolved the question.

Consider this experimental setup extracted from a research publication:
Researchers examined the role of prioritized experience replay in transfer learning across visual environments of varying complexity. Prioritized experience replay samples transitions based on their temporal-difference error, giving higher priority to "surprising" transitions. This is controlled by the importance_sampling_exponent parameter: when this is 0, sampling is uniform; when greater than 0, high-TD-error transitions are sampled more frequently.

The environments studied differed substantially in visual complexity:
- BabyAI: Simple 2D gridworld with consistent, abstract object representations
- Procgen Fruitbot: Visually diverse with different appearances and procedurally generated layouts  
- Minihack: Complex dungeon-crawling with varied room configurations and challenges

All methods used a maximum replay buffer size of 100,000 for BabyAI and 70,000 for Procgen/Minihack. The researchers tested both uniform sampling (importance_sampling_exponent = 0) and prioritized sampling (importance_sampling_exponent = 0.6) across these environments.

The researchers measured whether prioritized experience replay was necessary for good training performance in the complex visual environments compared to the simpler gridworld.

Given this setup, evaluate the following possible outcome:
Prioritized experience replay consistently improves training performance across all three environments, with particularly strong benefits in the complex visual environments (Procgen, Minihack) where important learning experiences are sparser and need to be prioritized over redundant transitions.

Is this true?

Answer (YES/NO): NO